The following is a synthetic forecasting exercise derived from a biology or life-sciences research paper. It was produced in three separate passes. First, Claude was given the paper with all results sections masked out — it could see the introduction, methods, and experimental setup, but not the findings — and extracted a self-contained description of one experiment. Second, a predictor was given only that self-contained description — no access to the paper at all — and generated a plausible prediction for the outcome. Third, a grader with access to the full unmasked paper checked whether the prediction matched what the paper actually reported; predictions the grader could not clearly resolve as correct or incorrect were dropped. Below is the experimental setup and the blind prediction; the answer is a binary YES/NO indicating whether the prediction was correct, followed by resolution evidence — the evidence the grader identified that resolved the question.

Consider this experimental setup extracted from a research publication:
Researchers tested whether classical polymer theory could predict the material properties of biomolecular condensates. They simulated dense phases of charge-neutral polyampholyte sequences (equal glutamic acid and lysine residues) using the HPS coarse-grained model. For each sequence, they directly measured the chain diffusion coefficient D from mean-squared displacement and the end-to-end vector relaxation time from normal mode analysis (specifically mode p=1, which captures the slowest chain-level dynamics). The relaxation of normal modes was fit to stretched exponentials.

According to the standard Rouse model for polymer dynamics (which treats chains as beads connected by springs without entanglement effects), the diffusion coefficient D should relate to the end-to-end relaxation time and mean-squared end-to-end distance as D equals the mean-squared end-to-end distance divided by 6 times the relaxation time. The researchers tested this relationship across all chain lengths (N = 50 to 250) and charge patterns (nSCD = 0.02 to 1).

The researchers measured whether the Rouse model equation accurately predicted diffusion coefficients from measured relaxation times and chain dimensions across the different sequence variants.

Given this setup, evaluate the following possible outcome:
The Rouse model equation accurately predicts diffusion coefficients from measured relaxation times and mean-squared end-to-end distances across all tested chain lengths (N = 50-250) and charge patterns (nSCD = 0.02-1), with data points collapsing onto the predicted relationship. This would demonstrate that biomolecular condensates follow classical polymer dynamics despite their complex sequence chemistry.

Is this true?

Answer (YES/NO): YES